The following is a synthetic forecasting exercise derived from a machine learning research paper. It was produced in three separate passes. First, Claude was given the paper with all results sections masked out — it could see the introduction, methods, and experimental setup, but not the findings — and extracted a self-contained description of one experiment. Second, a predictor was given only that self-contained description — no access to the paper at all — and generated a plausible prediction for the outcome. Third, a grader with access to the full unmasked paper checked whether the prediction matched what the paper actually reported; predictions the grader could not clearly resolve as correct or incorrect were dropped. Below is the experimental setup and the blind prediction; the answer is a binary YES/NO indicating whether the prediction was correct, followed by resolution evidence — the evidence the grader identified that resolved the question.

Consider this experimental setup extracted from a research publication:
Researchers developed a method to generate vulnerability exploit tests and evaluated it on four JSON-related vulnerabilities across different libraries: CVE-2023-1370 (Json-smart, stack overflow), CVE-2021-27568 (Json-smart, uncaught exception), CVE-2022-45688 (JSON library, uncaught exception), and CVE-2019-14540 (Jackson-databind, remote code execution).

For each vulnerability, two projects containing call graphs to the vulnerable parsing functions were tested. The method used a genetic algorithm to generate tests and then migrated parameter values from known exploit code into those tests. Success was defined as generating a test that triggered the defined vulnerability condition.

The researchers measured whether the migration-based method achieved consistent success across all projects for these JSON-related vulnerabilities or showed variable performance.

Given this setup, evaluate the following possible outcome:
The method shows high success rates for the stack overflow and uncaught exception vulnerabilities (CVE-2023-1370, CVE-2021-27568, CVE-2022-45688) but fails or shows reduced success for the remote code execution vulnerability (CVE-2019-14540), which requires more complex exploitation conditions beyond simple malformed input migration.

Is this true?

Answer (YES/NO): NO